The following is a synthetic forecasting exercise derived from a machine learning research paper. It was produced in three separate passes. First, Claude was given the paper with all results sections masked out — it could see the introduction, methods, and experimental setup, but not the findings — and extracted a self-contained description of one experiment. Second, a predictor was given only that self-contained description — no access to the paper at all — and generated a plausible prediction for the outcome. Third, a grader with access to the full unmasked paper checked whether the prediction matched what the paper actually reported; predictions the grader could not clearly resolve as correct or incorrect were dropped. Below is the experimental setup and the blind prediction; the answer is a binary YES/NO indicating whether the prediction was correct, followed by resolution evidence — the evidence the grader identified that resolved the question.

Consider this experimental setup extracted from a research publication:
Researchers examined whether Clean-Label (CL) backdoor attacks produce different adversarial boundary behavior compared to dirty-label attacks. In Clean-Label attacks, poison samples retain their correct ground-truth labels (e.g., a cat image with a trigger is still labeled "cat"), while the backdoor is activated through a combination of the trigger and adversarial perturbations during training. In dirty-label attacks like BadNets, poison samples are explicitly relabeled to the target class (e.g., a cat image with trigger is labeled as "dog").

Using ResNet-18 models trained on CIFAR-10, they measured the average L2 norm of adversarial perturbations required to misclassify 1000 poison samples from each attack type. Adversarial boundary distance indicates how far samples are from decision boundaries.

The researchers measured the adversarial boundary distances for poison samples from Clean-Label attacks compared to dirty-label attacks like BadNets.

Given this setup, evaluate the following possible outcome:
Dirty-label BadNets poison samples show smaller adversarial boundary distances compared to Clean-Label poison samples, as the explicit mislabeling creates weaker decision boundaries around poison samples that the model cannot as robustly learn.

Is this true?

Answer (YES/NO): YES